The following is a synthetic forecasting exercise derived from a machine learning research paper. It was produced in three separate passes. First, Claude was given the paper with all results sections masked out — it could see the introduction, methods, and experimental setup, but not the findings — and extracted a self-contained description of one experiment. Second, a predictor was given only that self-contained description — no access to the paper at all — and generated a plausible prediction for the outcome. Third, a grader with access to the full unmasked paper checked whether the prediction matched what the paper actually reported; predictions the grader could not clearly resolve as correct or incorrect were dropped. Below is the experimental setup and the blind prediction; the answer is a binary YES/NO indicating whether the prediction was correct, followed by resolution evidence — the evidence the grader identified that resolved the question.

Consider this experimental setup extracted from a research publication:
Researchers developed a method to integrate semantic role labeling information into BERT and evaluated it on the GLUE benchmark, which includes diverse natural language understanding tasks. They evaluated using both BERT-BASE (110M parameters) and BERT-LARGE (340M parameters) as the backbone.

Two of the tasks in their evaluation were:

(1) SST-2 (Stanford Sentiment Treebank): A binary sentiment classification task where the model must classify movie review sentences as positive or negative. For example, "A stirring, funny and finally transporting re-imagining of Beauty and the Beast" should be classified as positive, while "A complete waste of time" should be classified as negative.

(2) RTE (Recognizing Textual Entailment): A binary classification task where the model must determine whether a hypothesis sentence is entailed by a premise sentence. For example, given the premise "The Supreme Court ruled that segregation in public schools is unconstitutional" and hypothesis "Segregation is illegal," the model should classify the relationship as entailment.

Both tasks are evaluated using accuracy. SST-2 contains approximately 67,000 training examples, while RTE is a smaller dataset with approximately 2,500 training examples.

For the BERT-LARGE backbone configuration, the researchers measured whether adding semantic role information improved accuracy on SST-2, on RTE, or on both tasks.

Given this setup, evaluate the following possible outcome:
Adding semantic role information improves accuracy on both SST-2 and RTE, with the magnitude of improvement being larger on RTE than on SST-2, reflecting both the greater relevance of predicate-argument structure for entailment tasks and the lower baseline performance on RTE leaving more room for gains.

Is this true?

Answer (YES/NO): NO